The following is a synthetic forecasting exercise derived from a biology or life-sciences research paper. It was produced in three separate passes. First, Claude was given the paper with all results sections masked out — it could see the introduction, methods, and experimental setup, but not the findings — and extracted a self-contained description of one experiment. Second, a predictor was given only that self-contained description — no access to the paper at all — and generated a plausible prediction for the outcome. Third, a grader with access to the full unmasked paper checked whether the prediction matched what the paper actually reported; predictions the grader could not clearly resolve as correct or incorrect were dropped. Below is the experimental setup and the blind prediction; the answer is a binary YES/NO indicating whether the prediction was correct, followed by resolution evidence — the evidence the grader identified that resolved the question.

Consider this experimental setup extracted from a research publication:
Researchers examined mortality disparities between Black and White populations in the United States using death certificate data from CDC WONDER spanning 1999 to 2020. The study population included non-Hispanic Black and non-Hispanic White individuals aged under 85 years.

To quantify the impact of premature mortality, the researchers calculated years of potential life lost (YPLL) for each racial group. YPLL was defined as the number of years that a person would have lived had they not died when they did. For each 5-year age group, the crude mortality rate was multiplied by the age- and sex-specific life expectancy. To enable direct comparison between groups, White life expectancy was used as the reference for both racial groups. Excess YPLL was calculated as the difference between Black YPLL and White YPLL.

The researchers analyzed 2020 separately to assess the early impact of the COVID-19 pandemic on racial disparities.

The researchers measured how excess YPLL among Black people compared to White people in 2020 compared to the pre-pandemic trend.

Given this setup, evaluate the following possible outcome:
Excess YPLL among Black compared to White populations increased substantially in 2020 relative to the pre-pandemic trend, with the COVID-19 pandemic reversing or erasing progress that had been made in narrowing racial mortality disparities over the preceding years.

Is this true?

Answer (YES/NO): YES